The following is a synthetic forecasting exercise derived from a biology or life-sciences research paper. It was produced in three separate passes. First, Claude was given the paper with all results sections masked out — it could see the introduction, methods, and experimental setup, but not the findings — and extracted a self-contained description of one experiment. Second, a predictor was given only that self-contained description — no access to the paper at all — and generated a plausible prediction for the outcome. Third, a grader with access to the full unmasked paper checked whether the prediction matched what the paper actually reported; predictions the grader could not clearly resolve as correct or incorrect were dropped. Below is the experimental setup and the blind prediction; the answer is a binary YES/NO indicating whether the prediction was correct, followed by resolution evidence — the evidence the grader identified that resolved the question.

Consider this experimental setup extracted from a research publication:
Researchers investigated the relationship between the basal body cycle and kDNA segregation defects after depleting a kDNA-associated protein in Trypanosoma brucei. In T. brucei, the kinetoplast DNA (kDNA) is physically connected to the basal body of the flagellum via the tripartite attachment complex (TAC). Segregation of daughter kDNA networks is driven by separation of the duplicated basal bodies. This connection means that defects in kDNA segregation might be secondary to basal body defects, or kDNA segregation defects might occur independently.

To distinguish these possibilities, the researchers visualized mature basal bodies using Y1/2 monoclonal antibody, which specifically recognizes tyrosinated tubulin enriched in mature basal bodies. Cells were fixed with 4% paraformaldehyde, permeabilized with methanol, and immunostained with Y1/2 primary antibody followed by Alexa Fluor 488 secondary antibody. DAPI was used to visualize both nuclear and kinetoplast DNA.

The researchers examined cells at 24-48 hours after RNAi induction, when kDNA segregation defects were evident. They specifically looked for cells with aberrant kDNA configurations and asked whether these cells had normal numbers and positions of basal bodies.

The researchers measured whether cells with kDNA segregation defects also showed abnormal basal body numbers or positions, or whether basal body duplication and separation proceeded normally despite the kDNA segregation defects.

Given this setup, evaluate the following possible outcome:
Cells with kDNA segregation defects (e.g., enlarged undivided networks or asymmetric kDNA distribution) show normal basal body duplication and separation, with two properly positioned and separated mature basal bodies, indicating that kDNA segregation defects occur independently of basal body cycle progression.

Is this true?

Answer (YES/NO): NO